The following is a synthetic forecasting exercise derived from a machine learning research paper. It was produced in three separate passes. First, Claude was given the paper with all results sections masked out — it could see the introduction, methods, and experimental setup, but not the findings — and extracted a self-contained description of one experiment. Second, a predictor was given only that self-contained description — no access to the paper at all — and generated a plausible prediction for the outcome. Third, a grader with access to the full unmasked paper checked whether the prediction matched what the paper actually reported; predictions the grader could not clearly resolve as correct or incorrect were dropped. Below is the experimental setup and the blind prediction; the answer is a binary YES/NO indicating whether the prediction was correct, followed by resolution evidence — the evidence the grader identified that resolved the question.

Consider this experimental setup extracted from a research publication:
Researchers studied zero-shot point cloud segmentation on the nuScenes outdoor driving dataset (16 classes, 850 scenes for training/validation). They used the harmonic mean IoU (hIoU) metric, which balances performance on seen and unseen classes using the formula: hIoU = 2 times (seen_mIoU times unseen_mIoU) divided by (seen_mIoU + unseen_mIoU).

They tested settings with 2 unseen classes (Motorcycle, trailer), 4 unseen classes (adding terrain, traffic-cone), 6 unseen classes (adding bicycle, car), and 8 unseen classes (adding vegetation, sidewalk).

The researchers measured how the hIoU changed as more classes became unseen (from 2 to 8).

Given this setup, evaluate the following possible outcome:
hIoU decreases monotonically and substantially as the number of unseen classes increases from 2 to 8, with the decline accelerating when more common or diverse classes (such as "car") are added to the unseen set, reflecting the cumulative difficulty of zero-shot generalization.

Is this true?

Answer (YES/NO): NO